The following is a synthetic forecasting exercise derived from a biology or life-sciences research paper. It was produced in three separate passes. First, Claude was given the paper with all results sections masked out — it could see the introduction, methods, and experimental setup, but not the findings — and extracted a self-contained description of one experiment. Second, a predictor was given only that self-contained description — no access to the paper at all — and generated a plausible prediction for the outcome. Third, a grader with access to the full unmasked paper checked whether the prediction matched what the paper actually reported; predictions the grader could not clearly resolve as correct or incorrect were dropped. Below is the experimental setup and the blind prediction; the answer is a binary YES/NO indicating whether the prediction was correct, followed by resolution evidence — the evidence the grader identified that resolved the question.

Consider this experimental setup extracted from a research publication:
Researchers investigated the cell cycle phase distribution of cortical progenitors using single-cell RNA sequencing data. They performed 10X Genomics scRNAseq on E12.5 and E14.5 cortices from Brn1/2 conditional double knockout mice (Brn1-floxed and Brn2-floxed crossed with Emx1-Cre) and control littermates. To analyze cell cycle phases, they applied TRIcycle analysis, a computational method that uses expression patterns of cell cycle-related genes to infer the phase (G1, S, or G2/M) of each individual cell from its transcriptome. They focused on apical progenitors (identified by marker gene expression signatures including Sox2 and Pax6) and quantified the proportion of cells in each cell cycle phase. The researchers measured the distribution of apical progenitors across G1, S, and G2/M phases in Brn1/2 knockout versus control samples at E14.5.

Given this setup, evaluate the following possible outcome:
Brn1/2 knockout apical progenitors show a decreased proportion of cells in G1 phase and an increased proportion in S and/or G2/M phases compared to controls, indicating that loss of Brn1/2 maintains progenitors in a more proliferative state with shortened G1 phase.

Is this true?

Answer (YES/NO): NO